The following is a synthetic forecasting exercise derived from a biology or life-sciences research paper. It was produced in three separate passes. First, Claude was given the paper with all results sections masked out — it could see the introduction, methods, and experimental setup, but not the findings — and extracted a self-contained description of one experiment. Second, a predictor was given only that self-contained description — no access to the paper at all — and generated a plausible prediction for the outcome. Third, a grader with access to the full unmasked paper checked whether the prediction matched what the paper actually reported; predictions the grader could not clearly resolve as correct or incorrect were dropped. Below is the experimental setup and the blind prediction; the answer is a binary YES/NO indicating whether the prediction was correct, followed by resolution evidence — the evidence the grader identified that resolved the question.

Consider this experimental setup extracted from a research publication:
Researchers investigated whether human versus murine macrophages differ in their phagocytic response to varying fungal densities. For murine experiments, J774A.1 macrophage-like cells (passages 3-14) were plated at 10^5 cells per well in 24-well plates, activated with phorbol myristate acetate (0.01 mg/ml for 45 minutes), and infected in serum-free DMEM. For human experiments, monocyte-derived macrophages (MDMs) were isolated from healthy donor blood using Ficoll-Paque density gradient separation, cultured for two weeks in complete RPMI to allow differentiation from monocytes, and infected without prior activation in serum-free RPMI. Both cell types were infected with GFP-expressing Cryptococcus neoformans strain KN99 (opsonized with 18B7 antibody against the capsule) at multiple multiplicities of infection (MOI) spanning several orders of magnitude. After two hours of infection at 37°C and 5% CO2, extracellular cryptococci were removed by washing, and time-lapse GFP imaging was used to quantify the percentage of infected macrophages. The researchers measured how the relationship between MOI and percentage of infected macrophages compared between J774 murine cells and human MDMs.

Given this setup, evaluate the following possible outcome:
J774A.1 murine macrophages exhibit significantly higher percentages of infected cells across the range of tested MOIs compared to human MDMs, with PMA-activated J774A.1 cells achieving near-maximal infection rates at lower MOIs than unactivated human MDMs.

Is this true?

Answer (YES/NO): NO